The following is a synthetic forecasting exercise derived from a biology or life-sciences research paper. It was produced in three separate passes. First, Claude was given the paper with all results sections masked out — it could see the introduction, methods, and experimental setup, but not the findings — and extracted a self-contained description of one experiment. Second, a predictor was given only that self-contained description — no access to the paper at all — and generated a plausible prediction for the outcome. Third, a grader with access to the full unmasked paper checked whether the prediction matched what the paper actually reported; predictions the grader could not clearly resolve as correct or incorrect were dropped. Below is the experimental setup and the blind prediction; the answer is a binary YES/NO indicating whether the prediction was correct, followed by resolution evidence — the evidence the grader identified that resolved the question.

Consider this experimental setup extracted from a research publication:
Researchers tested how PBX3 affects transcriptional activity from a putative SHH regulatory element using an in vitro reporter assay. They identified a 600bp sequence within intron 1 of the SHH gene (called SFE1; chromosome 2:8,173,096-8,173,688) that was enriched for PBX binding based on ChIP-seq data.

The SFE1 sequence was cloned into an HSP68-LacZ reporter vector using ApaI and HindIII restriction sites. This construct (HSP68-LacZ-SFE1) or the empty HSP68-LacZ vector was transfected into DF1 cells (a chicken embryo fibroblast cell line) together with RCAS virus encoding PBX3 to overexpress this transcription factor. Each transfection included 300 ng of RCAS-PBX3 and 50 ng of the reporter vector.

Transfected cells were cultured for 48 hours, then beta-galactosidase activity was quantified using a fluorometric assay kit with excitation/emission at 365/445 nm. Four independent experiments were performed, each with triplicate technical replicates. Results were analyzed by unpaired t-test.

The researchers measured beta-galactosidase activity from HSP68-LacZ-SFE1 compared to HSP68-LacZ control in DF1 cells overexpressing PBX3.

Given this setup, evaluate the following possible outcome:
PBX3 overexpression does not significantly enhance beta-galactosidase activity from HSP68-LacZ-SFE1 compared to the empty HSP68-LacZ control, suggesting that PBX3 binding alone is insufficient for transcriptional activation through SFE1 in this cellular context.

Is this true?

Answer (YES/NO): NO